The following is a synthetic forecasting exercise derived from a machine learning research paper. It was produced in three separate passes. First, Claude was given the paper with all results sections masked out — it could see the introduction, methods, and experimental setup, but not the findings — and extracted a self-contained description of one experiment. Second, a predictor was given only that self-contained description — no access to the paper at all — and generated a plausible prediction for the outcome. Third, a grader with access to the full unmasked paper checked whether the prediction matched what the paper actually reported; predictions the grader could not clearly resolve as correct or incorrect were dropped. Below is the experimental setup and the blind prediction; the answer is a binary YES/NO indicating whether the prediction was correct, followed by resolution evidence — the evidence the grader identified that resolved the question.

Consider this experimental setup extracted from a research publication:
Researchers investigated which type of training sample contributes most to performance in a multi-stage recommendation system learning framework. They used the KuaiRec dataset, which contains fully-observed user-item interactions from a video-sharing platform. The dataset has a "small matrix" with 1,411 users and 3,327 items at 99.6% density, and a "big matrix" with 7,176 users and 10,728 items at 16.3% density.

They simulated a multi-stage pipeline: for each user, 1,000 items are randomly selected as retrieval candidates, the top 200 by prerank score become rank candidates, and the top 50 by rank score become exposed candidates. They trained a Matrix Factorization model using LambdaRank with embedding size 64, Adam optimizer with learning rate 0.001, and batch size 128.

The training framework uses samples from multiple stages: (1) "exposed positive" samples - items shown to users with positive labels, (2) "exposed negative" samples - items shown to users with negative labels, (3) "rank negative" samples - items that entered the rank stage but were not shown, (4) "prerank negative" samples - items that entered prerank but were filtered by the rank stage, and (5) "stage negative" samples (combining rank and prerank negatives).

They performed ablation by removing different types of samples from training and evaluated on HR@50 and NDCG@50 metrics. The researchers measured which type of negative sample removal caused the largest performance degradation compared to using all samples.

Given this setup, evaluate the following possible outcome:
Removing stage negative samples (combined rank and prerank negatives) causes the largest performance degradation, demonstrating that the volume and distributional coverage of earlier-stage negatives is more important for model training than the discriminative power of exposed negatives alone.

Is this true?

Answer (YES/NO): YES